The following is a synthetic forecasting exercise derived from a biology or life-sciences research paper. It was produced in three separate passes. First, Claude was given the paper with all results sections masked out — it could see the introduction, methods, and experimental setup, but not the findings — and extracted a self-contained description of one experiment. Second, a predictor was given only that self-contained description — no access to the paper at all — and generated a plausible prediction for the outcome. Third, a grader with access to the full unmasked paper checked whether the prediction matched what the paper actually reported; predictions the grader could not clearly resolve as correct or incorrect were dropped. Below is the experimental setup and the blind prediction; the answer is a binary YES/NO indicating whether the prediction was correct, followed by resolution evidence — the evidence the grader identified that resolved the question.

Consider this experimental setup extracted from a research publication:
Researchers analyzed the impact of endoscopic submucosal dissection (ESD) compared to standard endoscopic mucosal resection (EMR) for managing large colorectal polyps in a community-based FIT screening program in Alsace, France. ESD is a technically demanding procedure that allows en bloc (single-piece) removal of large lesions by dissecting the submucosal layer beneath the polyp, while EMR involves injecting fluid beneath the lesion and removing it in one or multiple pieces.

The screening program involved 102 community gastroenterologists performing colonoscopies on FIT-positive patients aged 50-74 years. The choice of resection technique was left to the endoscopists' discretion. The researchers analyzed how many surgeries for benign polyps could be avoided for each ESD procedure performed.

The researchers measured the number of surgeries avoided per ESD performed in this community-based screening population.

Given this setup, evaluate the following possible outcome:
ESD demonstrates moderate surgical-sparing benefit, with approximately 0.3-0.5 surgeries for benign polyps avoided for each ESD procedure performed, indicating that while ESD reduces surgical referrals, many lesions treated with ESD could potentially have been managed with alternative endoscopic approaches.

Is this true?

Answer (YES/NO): NO